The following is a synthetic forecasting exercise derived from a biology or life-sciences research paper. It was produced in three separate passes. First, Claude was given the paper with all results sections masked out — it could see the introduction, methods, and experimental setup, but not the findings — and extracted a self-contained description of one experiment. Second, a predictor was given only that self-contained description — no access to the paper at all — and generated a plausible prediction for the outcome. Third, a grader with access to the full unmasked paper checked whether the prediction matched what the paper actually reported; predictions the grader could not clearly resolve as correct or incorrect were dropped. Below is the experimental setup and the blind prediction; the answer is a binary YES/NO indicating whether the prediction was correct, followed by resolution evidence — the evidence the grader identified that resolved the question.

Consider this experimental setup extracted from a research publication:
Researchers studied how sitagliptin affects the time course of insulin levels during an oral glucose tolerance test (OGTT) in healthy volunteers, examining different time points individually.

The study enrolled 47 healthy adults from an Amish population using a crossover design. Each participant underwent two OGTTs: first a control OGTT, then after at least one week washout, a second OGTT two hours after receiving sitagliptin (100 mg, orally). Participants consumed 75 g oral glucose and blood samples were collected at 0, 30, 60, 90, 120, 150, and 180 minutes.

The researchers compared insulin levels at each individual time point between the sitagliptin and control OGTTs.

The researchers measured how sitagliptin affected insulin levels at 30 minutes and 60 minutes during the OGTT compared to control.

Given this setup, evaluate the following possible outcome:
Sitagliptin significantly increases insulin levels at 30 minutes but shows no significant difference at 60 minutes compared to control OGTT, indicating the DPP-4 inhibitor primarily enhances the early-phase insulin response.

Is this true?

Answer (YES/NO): NO